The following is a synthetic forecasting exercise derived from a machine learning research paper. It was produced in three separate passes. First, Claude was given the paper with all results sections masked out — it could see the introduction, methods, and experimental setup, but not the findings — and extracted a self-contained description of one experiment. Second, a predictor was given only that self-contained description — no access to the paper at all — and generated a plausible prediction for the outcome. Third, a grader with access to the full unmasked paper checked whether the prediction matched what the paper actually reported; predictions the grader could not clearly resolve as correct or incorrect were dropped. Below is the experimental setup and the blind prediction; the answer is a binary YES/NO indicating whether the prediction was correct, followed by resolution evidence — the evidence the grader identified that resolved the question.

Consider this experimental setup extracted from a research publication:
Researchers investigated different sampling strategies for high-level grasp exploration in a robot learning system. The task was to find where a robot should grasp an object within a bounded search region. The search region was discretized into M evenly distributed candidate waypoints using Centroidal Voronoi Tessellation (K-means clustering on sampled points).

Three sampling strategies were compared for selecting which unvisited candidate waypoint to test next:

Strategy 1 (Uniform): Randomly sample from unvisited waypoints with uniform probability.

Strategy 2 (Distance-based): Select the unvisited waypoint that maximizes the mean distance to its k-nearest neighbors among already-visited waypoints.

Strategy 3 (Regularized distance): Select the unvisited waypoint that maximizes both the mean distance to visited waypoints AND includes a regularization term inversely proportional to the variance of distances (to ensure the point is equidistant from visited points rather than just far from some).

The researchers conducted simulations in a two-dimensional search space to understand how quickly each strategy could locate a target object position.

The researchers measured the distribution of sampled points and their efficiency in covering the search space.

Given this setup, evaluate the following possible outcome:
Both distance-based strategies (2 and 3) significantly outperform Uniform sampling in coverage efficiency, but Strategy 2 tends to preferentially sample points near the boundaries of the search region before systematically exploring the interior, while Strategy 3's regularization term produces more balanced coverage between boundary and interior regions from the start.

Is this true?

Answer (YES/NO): NO